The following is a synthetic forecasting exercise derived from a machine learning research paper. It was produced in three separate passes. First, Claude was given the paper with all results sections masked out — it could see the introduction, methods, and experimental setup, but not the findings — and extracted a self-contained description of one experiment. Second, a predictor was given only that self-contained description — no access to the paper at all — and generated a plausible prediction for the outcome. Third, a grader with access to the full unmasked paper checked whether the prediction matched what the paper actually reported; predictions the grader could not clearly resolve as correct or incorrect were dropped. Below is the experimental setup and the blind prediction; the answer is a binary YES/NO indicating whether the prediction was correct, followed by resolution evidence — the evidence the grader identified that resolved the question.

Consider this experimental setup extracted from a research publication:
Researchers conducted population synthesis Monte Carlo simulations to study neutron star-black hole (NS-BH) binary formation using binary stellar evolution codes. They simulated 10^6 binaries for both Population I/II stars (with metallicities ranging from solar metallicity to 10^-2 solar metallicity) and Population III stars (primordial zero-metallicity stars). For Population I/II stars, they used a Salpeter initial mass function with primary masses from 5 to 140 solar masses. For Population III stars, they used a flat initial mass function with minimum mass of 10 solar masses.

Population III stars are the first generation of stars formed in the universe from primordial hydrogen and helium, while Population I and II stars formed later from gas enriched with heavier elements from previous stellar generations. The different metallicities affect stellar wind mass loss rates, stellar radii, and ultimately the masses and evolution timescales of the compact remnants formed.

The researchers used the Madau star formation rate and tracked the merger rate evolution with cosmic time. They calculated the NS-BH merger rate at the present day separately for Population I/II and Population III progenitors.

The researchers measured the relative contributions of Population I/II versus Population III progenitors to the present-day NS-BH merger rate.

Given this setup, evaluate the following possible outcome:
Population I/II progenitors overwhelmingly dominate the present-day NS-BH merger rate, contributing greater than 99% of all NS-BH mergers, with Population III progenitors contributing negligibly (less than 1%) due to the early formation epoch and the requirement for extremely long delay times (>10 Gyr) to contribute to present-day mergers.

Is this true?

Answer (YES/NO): NO